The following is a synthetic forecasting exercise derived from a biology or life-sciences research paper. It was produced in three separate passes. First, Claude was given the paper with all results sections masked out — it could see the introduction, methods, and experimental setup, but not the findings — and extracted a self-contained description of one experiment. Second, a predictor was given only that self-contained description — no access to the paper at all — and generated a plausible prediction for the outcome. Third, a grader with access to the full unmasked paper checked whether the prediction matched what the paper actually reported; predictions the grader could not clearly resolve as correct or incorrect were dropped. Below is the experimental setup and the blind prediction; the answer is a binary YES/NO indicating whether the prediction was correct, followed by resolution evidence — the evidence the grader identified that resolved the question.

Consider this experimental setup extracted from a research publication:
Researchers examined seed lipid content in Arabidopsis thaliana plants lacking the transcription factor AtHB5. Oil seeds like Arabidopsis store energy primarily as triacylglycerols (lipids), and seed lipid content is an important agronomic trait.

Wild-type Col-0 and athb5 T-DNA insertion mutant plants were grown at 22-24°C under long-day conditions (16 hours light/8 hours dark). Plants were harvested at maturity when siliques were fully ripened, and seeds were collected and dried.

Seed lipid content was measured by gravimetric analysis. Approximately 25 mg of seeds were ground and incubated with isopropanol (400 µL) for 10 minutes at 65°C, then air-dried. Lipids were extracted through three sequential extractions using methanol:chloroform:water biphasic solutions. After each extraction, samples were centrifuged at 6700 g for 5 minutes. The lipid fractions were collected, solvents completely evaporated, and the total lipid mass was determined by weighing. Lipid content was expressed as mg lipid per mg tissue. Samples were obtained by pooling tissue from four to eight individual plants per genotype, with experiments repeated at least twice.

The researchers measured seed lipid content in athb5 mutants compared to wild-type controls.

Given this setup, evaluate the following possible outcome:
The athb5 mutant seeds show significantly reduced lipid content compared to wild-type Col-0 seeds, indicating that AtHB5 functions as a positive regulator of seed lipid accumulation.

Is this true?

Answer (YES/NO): NO